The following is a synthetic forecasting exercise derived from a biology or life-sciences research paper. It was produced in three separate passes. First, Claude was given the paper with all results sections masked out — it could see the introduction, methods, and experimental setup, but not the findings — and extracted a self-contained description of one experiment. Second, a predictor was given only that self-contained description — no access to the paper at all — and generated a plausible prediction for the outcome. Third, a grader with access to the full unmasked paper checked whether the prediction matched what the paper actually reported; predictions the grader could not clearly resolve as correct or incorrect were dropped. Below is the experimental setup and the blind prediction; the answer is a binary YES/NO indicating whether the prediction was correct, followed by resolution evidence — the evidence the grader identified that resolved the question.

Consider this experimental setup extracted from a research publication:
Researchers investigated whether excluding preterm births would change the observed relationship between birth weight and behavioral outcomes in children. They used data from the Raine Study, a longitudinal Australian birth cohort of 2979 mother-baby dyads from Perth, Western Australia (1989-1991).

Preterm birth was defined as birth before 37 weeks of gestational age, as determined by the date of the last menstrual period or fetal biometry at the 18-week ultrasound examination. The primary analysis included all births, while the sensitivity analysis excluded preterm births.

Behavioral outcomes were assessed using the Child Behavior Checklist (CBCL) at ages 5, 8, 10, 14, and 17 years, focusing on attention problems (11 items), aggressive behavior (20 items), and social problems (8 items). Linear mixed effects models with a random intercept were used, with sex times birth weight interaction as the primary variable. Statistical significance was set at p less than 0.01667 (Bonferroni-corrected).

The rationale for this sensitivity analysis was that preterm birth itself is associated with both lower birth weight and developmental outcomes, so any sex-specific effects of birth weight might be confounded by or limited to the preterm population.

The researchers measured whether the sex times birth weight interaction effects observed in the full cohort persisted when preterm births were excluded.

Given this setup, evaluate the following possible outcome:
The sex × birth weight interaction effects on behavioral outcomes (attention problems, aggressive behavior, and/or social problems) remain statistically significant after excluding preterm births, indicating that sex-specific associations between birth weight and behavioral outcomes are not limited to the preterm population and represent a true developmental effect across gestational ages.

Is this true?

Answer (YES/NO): YES